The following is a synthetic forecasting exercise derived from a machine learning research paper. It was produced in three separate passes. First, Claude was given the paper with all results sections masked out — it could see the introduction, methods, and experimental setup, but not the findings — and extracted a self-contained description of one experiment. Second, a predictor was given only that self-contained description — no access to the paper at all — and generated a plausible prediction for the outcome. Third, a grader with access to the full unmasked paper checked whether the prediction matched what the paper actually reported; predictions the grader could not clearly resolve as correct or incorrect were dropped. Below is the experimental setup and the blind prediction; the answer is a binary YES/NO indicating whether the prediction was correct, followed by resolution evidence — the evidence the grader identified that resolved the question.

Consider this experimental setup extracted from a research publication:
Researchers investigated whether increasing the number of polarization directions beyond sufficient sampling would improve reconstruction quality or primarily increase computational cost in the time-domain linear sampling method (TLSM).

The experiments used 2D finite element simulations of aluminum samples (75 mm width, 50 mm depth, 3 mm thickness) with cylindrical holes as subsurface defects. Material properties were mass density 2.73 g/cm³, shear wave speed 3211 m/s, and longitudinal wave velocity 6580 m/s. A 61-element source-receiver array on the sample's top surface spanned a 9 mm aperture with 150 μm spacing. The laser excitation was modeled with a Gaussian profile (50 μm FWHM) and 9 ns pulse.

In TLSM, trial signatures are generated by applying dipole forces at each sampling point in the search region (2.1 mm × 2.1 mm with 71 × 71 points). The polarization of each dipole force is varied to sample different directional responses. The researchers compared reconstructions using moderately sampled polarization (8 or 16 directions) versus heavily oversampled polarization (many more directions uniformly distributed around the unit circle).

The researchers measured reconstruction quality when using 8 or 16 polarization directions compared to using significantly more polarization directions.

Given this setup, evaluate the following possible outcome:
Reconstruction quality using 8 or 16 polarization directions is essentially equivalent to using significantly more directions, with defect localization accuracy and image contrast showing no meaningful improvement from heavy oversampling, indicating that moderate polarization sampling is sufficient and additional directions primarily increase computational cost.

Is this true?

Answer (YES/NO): YES